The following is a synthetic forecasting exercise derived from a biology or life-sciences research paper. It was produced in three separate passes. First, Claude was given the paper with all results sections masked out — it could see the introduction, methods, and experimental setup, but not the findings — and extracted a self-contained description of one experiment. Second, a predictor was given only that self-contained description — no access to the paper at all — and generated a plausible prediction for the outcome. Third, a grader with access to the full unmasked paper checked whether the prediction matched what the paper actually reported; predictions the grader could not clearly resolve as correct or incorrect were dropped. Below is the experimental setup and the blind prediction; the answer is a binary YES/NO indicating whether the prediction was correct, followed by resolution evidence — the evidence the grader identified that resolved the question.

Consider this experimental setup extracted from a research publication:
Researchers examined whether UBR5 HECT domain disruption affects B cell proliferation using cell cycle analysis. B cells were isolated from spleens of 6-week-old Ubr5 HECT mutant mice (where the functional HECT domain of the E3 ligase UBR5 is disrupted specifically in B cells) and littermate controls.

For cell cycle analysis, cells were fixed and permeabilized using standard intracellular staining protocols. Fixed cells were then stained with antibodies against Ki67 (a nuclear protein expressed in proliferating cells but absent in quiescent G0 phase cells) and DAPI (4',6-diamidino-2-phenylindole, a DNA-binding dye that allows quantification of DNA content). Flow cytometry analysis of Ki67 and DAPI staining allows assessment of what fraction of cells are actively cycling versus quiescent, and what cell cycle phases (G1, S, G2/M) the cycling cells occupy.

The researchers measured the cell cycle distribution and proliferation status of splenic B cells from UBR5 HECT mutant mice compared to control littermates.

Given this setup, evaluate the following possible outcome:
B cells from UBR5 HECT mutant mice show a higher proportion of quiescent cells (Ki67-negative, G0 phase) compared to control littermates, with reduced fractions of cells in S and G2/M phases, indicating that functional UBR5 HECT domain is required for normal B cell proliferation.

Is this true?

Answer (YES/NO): YES